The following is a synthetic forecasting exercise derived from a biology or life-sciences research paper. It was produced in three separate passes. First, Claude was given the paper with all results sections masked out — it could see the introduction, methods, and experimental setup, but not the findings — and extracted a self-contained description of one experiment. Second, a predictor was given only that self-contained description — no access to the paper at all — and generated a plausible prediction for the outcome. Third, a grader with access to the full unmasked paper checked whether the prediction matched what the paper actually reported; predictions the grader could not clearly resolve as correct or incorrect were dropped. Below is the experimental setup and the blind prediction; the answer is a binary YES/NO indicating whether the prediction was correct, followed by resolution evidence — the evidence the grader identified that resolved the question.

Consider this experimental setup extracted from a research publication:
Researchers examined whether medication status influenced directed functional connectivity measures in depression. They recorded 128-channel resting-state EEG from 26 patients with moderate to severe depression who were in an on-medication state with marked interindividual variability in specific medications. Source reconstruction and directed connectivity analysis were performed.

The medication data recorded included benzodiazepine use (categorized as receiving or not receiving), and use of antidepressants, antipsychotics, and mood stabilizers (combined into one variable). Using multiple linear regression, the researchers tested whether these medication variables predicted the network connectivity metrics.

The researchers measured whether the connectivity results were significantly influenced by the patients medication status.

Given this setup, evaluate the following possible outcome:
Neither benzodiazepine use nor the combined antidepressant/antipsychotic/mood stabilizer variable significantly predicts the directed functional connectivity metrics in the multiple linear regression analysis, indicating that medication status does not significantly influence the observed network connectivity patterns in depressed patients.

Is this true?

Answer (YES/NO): NO